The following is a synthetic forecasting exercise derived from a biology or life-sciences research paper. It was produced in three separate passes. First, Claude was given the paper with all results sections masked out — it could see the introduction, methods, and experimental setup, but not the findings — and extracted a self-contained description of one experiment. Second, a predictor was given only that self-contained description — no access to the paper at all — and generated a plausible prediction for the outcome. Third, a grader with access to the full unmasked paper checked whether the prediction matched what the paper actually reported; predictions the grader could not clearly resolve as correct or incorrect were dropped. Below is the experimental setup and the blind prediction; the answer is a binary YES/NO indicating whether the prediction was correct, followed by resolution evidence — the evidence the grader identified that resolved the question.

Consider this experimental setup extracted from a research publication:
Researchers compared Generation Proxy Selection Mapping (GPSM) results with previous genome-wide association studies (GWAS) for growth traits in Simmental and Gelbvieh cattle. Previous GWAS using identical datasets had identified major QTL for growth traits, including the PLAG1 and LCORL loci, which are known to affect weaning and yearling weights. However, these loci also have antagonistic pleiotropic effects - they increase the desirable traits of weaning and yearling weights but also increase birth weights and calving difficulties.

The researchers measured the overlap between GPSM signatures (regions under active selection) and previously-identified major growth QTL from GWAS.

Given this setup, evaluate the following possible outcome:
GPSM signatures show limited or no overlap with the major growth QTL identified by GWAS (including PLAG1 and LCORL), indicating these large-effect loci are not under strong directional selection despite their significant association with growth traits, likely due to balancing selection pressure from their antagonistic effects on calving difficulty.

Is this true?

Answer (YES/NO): YES